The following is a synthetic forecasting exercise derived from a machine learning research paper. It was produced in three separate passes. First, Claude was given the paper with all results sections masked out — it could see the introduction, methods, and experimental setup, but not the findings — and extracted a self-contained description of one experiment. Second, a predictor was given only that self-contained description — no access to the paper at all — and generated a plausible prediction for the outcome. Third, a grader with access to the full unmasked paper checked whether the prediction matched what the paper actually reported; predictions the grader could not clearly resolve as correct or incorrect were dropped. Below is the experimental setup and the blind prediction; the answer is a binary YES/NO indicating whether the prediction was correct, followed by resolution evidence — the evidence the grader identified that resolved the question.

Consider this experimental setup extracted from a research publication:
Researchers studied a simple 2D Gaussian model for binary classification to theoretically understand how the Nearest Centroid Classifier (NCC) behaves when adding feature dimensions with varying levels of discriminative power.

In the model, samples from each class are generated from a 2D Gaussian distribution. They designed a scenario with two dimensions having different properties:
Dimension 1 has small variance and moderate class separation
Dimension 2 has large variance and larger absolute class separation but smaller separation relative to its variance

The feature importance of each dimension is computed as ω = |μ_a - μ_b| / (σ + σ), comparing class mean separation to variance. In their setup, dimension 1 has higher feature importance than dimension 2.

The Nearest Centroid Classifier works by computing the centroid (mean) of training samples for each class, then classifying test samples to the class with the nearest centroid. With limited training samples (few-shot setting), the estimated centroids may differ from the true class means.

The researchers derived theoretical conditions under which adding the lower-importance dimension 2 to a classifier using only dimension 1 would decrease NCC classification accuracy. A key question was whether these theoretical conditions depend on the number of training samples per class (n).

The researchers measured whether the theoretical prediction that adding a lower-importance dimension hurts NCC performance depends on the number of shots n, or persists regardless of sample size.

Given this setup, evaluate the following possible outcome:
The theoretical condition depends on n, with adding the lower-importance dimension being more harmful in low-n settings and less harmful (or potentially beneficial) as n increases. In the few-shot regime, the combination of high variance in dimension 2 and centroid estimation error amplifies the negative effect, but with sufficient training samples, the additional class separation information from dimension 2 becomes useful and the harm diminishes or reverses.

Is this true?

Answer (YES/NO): NO